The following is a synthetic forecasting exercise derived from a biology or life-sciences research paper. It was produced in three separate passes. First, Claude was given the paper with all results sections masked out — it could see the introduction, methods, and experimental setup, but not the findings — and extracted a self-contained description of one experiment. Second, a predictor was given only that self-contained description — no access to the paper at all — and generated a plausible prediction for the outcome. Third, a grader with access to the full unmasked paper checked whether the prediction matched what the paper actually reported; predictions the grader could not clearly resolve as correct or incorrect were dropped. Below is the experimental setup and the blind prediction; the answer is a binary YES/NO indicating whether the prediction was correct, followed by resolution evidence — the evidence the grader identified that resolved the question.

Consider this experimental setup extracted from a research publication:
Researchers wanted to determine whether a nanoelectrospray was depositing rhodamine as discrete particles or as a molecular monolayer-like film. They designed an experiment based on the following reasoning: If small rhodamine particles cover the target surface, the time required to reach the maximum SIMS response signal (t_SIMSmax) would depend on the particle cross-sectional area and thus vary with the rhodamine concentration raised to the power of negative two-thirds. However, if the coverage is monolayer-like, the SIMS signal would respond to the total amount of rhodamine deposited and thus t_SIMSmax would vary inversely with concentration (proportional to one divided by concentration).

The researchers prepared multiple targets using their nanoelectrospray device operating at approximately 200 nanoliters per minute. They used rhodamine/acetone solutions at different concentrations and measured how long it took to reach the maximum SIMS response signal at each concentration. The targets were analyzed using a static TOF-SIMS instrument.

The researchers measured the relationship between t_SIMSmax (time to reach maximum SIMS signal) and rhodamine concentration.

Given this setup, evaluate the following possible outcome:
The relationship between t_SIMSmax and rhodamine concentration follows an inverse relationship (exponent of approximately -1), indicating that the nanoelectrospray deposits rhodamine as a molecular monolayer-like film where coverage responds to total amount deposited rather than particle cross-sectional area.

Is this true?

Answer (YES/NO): YES